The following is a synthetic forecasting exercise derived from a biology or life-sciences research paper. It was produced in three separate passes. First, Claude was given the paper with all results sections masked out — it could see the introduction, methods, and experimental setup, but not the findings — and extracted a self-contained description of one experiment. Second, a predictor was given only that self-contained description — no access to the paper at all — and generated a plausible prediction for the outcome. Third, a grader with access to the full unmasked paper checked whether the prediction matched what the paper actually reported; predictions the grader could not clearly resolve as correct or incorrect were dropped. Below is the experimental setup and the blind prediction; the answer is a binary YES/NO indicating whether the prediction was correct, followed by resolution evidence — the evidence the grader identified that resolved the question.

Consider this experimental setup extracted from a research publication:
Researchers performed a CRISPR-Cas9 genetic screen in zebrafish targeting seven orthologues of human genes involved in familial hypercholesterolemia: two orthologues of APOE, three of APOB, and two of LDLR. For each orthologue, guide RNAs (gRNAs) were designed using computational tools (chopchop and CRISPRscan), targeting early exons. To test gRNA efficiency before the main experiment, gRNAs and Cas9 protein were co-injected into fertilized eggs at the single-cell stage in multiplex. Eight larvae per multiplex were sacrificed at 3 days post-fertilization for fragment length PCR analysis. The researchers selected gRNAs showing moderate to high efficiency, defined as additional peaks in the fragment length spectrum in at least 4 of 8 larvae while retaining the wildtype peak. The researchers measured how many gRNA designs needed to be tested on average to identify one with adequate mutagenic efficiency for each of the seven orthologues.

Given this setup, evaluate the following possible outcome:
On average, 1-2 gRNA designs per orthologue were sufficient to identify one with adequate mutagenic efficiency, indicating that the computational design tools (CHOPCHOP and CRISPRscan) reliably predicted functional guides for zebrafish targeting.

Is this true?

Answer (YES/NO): NO